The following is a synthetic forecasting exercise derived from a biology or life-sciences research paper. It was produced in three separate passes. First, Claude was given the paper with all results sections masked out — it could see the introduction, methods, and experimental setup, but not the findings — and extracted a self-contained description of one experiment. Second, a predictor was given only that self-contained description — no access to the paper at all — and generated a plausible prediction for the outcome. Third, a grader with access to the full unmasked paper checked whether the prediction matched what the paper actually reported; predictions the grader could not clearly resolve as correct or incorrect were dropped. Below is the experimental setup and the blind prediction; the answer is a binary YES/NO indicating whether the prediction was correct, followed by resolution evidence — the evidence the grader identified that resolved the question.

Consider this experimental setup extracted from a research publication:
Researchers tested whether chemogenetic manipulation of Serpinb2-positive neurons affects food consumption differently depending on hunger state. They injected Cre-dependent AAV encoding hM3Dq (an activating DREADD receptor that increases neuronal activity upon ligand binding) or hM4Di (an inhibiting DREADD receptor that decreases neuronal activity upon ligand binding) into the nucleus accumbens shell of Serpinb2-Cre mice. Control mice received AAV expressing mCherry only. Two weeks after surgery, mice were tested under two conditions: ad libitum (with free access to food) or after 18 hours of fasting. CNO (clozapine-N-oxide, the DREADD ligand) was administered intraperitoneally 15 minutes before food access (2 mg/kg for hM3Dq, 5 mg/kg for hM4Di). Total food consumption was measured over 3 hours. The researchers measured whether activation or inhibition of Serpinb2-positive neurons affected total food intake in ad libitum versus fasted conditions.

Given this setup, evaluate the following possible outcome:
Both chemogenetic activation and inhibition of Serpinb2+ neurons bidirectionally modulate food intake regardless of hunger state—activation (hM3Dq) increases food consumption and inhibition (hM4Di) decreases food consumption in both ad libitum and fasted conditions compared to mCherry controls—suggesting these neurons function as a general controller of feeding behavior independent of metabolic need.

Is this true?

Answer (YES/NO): NO